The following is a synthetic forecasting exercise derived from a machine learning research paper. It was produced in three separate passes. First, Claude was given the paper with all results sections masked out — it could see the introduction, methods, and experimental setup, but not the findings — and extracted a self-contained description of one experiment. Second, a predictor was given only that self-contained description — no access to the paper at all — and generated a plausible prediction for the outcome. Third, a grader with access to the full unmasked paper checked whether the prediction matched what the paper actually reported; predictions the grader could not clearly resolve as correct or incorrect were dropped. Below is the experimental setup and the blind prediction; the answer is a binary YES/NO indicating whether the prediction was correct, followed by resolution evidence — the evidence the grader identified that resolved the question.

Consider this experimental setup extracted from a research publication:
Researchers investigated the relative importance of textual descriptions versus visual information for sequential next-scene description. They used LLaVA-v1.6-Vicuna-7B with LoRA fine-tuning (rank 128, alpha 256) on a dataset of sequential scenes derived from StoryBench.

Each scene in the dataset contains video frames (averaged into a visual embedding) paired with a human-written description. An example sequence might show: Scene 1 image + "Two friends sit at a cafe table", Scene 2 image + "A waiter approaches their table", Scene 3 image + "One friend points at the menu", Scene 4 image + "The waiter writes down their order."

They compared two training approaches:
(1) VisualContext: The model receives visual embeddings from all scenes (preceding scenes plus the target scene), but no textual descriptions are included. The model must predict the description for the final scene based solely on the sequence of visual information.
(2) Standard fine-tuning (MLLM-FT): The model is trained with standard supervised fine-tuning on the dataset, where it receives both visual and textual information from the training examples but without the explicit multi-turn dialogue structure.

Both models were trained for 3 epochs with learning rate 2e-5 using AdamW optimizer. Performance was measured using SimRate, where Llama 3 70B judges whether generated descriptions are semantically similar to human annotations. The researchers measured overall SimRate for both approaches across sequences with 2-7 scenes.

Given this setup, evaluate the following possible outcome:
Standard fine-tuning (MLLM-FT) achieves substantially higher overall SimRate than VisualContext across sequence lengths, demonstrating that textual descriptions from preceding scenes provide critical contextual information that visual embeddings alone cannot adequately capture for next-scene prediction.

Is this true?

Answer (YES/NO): YES